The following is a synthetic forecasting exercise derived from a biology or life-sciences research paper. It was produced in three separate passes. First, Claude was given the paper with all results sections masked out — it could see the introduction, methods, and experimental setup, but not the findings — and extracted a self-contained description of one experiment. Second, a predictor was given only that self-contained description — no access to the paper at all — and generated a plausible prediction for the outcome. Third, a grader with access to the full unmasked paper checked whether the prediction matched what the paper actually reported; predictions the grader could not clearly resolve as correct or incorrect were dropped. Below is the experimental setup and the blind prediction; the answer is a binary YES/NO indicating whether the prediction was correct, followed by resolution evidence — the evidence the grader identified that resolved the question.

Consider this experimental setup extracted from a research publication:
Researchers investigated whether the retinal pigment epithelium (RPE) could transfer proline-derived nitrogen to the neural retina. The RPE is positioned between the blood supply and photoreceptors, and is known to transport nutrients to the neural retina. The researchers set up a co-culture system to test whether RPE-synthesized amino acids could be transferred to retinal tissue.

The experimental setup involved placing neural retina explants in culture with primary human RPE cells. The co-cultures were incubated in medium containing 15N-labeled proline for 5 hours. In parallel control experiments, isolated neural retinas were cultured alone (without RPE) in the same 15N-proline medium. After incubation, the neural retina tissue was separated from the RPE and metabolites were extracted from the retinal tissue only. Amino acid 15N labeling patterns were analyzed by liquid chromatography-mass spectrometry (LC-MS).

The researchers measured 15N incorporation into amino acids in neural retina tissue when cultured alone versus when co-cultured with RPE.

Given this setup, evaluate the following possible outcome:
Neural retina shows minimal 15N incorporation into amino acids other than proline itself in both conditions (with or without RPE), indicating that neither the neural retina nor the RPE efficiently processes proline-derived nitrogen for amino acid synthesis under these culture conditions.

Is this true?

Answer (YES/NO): NO